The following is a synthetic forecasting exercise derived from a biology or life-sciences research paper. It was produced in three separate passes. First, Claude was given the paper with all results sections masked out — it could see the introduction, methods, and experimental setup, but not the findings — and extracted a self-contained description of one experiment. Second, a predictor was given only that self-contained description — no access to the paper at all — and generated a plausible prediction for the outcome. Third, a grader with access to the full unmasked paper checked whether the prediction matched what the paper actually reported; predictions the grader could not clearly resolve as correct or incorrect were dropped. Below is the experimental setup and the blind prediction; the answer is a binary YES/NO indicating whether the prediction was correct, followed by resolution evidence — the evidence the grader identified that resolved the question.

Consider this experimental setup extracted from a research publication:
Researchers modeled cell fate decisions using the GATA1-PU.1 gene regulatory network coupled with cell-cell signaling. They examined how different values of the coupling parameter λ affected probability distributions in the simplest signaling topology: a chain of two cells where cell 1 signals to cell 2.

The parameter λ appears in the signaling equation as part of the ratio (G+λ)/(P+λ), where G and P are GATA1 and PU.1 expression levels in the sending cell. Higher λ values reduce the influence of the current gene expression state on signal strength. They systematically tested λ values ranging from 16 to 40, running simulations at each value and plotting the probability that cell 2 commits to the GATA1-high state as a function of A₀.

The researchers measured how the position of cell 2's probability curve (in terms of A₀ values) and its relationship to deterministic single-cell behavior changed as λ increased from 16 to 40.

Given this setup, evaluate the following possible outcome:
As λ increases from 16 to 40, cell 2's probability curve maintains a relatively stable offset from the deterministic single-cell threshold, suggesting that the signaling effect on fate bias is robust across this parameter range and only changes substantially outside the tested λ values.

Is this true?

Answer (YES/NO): NO